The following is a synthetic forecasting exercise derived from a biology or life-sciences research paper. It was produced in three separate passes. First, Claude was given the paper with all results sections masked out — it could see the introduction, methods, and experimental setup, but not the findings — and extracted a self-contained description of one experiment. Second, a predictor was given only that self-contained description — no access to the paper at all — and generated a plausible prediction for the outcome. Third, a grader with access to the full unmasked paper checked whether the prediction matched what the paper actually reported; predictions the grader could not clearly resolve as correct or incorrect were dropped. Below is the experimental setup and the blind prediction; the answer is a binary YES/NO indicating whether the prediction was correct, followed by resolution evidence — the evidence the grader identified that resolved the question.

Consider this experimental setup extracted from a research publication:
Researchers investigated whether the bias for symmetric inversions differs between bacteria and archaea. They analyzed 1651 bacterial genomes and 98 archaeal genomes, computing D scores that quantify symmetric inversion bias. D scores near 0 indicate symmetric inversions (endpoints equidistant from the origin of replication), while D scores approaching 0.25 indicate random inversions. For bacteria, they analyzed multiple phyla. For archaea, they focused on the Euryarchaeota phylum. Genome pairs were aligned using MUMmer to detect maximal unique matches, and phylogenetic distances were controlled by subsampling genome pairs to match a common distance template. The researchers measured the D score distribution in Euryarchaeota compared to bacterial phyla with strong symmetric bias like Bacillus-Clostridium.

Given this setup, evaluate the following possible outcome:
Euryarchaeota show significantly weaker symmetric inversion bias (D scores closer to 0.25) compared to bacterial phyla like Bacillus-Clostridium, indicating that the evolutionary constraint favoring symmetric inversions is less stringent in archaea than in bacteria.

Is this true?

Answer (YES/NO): YES